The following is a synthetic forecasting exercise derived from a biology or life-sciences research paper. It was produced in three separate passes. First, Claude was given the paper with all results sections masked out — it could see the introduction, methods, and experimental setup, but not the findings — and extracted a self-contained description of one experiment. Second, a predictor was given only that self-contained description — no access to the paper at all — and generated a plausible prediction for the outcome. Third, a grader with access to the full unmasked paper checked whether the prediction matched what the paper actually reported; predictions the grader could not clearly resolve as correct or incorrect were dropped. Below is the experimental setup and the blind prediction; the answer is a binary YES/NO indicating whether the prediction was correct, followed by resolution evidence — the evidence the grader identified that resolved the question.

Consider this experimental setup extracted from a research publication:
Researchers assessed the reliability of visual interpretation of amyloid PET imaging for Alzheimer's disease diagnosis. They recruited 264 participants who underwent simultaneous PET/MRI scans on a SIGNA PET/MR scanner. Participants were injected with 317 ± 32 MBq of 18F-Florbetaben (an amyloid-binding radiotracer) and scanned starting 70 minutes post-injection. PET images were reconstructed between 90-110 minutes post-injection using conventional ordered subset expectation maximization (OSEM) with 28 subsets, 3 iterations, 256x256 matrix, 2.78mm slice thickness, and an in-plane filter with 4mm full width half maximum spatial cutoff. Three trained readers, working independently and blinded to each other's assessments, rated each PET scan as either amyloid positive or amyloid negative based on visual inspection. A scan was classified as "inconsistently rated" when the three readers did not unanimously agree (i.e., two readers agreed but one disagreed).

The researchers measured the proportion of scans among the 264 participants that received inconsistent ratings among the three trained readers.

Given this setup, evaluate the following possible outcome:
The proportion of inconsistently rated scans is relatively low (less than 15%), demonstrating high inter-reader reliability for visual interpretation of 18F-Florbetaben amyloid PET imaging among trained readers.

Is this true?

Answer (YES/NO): NO